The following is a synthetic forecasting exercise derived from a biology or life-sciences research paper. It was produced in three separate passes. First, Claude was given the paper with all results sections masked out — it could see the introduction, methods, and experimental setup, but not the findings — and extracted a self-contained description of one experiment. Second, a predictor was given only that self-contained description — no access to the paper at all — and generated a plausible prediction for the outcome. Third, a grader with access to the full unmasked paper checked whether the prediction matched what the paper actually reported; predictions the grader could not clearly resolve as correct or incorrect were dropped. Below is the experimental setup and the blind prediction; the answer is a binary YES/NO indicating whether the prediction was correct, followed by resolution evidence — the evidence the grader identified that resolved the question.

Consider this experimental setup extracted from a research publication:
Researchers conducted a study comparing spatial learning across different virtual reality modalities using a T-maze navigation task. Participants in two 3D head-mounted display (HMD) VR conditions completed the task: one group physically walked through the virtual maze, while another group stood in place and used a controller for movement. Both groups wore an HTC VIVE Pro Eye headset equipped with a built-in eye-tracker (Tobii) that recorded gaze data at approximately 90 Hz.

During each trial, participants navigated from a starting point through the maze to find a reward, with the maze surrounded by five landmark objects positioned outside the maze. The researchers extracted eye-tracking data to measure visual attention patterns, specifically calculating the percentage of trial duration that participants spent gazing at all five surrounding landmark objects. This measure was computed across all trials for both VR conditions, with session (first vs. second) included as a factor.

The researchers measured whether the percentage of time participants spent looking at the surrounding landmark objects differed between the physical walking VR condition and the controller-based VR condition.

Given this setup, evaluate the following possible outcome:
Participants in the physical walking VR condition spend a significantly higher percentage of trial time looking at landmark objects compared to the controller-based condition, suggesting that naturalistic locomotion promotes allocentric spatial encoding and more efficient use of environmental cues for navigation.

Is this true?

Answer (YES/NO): YES